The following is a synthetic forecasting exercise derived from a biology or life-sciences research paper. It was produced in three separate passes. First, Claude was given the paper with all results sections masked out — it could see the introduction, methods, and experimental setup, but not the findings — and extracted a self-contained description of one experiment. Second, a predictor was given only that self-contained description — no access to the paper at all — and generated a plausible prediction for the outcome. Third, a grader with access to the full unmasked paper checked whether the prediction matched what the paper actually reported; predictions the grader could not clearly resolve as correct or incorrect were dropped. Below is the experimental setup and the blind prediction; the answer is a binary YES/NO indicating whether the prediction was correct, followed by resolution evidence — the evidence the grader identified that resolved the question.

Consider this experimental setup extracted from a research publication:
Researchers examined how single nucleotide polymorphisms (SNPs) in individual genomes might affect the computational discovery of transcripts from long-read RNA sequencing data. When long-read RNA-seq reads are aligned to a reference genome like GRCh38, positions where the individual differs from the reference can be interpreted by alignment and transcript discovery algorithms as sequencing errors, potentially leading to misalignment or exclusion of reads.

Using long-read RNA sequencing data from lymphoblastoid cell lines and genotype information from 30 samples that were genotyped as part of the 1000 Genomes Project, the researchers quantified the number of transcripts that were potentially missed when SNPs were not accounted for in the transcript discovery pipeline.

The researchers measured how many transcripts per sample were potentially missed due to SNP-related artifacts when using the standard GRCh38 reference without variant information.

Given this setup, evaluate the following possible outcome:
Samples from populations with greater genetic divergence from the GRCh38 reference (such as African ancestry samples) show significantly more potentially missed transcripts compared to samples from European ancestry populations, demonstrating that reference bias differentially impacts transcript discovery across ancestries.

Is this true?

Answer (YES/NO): YES